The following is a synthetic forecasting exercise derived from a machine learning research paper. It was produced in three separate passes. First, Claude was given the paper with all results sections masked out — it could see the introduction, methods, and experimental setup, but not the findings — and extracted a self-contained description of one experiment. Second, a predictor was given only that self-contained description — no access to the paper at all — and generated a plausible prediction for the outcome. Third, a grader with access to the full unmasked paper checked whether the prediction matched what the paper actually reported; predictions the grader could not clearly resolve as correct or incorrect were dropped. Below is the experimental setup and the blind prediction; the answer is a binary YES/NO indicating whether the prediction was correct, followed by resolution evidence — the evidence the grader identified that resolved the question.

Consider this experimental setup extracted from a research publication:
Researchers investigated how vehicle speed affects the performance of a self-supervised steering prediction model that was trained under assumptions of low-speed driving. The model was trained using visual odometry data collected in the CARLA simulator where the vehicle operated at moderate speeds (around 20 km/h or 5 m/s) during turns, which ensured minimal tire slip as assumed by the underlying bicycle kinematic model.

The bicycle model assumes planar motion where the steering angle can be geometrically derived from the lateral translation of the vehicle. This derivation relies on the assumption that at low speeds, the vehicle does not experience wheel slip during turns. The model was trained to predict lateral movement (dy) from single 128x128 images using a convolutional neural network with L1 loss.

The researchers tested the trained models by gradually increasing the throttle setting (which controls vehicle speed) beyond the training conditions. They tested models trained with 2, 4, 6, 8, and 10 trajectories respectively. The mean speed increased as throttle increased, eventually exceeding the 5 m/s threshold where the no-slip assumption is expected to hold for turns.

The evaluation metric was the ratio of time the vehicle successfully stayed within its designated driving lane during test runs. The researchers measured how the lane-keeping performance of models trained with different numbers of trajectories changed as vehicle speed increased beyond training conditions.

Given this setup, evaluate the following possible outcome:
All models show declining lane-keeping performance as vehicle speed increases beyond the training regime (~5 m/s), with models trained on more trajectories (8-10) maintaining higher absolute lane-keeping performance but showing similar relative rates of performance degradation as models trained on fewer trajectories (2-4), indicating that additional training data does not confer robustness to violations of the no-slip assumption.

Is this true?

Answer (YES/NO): NO